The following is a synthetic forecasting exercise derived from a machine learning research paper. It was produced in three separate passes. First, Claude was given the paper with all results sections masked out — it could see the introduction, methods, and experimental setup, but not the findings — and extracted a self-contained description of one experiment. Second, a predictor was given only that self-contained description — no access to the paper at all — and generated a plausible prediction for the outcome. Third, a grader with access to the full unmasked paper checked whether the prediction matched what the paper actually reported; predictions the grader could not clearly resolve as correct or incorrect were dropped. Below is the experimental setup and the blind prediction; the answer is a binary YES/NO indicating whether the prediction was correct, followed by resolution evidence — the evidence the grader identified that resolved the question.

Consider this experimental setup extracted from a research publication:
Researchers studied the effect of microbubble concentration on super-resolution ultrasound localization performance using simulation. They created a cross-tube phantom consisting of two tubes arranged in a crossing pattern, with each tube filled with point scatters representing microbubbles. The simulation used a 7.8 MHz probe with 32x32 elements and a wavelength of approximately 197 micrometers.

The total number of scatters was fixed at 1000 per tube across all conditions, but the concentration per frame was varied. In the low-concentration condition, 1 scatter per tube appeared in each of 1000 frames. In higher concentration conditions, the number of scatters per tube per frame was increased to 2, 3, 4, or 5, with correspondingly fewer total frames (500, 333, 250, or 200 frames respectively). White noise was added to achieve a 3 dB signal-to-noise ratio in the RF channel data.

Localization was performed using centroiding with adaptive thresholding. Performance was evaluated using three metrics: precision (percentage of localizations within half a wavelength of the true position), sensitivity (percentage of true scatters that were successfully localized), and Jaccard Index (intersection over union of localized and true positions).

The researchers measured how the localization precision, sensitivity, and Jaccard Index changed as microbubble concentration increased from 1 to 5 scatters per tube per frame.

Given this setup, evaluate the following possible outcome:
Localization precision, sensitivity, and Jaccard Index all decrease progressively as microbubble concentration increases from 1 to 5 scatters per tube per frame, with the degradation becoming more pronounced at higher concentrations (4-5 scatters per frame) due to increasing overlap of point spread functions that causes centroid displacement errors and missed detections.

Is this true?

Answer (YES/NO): YES